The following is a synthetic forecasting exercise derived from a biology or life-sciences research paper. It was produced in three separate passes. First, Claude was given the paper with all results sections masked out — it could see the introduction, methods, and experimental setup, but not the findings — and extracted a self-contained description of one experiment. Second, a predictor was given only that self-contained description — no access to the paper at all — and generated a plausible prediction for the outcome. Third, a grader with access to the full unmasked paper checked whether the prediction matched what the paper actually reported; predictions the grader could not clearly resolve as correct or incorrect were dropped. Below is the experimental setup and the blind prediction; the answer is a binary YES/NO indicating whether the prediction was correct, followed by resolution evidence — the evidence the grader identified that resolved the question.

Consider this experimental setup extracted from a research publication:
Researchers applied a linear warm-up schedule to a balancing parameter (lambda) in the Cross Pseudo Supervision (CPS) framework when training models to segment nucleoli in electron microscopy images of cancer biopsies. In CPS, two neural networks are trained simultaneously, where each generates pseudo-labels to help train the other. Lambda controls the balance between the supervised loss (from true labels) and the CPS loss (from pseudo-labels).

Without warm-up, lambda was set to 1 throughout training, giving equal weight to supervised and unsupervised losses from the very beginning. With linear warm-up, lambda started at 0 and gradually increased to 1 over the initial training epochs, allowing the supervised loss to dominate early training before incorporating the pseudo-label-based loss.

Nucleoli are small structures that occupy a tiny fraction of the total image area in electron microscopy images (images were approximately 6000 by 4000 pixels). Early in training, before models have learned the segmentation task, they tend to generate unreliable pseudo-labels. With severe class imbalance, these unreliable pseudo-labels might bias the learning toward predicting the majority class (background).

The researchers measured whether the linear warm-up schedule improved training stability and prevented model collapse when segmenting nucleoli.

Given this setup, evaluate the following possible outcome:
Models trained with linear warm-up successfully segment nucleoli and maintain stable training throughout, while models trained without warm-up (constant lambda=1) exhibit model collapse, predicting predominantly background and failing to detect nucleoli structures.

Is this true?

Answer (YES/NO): YES